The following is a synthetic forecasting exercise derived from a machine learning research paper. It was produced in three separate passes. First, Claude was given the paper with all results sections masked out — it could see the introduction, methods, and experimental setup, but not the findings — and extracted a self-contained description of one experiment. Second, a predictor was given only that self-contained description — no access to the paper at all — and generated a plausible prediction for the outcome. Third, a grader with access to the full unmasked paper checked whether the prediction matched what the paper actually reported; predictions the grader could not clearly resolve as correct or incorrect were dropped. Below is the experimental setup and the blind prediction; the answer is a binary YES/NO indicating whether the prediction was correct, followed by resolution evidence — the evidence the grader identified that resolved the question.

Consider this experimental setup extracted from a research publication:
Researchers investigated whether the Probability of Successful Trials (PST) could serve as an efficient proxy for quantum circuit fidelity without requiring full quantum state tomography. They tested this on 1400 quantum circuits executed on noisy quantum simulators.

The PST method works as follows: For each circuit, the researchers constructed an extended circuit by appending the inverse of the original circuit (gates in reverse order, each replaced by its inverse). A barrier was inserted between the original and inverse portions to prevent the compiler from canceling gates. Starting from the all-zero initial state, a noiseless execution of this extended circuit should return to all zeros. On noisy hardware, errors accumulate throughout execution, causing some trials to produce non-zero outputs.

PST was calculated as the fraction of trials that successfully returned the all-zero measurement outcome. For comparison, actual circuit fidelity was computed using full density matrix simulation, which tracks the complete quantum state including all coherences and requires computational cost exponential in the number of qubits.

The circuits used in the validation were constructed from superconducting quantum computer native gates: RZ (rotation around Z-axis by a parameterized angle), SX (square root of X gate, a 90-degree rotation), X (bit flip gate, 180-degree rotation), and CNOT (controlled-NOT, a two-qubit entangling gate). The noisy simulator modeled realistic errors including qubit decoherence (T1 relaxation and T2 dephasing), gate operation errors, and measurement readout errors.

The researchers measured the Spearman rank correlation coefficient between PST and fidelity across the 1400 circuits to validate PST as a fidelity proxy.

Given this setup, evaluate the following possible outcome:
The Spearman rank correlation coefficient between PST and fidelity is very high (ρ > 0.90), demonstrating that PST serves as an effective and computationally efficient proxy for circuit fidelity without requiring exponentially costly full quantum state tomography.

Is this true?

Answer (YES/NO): YES